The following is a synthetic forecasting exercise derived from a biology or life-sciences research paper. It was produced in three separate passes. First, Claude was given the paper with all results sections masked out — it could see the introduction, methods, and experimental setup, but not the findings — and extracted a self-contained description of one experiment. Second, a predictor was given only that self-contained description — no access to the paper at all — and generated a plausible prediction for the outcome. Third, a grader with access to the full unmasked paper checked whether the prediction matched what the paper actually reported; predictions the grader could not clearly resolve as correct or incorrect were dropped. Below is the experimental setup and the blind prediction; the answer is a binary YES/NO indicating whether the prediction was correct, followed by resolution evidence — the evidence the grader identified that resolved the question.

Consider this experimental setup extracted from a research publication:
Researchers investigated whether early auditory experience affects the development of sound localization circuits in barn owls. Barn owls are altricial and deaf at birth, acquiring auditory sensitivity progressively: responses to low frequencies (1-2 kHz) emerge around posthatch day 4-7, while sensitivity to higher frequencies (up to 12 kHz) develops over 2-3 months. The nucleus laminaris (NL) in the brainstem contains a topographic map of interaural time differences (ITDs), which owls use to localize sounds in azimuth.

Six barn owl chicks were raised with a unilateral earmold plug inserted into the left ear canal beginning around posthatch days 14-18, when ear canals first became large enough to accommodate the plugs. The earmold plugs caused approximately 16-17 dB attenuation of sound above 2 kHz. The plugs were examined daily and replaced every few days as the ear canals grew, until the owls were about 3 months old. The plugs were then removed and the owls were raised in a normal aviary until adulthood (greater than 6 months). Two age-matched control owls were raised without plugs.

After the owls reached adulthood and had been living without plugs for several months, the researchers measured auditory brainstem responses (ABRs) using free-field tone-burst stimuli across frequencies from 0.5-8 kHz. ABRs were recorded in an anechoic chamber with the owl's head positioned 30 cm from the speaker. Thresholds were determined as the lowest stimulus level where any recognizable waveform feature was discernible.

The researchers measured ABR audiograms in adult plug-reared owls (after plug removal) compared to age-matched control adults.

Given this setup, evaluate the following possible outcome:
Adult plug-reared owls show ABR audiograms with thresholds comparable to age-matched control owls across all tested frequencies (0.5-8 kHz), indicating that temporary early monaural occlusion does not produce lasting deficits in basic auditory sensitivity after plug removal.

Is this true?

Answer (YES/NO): NO